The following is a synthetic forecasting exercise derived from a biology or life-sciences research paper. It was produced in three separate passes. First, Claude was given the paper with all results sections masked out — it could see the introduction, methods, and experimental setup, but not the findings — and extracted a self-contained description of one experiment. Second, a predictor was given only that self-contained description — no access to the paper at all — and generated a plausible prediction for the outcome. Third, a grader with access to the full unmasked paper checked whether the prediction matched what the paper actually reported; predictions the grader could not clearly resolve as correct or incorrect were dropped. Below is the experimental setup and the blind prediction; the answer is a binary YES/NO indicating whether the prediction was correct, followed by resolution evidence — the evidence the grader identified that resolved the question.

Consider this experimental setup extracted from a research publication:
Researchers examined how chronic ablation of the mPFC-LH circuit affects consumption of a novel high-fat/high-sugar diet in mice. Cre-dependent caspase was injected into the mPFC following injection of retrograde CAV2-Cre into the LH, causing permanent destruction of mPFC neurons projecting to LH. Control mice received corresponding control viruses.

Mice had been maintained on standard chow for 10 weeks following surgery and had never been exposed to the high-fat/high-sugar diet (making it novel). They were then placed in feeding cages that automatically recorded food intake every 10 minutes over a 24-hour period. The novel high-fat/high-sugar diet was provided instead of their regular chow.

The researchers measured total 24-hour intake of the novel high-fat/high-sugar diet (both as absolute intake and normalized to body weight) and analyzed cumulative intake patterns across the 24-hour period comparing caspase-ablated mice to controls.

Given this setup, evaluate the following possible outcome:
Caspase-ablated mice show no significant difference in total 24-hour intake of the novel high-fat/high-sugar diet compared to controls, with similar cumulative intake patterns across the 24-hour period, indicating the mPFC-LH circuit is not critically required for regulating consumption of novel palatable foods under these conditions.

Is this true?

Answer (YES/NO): NO